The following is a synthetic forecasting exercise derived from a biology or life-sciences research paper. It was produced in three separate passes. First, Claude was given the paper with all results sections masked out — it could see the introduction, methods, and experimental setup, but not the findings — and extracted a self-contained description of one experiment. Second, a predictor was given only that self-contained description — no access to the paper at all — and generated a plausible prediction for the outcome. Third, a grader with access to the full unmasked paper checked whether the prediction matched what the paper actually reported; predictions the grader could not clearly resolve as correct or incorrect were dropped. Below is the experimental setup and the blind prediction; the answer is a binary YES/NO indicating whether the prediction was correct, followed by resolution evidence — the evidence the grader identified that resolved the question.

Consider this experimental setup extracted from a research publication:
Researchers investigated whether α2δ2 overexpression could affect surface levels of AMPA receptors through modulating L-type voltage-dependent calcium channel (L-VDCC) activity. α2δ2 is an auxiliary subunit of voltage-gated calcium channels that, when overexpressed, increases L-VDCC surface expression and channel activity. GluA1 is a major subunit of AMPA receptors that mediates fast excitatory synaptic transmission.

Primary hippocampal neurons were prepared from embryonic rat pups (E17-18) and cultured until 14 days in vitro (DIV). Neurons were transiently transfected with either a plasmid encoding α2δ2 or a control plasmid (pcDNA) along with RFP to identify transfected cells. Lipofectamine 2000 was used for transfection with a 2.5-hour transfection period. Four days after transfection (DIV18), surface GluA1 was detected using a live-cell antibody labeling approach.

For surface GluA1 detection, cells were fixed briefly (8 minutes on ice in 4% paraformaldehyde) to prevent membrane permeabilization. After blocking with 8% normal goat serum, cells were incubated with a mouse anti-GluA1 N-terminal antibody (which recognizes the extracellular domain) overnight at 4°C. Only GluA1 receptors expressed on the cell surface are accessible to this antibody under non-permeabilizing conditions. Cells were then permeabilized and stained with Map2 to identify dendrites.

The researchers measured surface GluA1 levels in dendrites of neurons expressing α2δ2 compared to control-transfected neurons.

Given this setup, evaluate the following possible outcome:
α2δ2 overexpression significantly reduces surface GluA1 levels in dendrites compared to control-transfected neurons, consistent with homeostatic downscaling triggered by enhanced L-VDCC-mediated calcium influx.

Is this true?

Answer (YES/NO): YES